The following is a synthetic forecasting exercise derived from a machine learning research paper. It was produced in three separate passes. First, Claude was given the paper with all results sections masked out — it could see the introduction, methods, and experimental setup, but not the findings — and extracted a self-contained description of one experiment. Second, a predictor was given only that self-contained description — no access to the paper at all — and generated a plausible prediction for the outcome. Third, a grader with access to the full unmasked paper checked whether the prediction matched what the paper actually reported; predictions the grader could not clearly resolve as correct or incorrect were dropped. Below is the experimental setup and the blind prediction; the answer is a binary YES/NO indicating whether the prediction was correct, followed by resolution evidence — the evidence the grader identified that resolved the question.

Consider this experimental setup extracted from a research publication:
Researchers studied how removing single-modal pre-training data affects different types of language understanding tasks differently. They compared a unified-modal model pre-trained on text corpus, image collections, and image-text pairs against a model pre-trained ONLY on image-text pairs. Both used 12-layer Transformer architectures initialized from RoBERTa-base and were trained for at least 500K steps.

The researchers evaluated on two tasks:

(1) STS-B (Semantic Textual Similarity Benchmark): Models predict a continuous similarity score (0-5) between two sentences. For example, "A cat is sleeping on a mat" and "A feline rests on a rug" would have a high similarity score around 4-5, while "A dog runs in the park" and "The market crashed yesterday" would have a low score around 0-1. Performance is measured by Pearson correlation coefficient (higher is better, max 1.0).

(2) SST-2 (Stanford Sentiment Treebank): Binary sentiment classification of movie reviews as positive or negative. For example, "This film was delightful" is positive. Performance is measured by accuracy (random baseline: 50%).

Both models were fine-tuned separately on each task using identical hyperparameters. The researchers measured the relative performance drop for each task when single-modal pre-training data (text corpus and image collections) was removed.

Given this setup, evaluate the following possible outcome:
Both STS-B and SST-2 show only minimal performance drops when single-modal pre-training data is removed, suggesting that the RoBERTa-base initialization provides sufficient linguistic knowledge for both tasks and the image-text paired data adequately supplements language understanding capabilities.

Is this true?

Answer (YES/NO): NO